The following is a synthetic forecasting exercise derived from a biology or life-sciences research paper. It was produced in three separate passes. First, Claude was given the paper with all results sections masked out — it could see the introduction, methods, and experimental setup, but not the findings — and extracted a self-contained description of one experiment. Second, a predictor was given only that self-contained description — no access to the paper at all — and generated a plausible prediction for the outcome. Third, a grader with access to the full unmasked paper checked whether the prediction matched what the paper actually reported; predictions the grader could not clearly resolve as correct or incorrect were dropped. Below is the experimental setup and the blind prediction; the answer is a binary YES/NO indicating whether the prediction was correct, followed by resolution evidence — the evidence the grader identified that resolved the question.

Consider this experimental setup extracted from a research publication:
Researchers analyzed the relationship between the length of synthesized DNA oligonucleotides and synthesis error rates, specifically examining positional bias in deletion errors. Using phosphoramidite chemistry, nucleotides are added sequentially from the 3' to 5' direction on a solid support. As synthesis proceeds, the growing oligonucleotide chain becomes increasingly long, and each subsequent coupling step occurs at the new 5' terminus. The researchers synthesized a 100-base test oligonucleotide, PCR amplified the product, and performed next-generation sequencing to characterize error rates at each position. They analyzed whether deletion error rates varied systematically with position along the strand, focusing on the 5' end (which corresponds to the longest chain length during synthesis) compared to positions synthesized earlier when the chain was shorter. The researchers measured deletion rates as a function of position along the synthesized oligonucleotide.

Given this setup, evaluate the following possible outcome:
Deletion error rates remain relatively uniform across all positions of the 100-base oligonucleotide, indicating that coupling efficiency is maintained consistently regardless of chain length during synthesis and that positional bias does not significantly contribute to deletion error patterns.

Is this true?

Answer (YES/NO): NO